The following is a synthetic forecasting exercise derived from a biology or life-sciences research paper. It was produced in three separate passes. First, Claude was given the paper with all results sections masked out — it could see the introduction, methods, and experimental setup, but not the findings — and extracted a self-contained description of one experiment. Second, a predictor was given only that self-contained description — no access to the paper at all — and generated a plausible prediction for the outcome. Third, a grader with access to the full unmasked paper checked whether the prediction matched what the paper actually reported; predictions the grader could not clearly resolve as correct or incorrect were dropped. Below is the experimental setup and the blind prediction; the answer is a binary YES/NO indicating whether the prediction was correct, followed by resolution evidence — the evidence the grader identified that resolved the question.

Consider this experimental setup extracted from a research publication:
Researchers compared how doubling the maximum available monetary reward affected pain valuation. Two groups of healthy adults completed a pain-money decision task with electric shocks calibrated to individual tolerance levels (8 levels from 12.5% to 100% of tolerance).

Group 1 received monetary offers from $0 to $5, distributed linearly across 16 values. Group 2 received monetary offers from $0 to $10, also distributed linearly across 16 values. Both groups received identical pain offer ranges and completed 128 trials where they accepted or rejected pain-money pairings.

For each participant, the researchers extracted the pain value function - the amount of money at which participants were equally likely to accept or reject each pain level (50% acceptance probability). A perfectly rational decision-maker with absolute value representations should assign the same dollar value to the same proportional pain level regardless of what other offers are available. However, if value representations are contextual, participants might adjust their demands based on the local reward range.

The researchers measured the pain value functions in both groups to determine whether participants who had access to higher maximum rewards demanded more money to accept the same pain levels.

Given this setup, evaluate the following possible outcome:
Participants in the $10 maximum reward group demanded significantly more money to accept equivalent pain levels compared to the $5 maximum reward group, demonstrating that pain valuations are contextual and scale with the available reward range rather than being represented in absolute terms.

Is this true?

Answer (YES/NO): YES